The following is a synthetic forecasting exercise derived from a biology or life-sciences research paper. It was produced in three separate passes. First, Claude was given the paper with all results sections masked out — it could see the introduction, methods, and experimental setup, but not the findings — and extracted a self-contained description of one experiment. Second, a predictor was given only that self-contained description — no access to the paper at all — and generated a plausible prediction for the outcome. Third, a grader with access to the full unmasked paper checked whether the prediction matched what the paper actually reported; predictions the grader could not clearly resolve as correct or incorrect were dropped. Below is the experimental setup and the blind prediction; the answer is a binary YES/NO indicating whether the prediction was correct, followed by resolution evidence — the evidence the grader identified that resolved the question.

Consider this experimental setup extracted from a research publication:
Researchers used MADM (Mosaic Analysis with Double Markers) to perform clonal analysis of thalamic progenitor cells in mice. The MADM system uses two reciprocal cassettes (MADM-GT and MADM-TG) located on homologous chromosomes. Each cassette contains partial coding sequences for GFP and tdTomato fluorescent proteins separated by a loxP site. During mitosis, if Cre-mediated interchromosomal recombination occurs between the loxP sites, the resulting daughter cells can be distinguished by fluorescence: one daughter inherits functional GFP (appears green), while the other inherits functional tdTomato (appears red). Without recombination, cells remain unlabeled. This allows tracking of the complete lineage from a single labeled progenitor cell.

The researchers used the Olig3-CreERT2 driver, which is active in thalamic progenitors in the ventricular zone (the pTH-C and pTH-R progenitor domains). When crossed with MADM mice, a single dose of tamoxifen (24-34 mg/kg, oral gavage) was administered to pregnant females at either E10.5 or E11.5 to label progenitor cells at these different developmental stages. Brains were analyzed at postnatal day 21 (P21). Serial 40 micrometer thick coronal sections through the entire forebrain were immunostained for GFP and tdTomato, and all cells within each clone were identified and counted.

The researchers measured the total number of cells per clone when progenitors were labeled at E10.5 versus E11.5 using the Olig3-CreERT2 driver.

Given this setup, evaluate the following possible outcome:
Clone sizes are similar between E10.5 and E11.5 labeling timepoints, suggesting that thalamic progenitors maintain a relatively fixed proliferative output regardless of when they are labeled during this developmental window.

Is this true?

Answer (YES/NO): NO